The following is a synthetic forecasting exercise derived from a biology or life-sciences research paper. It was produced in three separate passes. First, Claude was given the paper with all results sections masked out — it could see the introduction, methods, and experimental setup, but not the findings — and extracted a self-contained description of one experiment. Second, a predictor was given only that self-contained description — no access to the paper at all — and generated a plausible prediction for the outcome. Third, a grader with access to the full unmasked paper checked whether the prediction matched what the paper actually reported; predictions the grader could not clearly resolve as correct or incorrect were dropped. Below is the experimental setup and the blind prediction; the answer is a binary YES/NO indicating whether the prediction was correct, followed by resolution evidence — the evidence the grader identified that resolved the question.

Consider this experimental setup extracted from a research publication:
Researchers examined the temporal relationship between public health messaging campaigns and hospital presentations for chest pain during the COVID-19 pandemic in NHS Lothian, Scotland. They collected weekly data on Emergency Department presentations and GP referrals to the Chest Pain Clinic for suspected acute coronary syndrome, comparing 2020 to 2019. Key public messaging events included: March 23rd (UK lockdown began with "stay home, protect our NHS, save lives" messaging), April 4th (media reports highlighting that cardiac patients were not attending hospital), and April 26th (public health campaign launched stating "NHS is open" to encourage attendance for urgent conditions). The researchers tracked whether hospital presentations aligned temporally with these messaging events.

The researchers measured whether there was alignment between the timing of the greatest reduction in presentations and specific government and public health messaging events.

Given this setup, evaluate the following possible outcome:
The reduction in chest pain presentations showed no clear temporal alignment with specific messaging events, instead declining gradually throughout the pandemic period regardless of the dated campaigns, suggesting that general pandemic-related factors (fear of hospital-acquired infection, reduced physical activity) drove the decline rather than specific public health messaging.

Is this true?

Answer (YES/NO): NO